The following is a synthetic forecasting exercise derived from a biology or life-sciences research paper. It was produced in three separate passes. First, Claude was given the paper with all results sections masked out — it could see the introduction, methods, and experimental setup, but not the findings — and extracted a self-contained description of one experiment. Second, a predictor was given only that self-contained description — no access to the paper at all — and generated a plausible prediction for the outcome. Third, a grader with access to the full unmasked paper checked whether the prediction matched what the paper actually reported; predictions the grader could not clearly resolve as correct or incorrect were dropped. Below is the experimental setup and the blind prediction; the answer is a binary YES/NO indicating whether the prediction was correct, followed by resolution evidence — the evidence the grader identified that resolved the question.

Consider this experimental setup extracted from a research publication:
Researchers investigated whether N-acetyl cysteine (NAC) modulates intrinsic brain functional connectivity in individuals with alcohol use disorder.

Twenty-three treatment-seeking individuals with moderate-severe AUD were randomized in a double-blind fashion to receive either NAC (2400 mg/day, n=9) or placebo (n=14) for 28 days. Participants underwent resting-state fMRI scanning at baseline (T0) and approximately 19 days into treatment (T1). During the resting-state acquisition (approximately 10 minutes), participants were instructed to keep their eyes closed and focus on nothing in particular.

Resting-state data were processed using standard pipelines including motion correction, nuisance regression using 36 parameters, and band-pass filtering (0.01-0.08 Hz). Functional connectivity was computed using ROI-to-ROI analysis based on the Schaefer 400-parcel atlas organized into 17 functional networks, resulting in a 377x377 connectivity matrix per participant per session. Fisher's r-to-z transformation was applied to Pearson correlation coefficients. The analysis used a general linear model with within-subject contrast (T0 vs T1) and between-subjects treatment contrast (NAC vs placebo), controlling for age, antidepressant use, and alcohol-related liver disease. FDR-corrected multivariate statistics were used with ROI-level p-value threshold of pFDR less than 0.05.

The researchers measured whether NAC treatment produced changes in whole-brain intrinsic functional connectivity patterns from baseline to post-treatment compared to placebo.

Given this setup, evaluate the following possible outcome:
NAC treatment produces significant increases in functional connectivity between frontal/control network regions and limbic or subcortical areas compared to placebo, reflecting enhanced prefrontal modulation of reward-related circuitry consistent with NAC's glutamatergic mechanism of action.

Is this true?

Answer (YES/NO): NO